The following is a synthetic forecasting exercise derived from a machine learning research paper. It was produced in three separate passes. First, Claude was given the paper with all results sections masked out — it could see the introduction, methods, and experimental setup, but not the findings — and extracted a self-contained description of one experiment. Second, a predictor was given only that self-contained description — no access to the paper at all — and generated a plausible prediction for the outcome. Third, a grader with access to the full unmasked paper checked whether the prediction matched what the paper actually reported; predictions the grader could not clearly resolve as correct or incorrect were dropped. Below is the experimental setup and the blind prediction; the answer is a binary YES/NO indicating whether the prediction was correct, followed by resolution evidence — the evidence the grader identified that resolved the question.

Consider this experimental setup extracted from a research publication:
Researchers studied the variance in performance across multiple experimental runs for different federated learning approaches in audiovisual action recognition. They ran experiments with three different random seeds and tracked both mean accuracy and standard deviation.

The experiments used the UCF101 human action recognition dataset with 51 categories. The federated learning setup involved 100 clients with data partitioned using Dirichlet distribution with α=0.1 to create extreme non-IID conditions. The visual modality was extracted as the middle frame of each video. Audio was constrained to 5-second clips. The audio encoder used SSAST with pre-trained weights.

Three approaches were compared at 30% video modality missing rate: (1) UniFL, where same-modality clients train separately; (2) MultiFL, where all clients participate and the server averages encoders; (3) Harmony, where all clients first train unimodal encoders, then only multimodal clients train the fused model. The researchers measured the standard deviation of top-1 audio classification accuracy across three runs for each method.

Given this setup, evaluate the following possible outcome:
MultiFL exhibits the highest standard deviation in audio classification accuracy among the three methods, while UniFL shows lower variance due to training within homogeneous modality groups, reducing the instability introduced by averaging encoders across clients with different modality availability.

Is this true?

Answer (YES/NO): YES